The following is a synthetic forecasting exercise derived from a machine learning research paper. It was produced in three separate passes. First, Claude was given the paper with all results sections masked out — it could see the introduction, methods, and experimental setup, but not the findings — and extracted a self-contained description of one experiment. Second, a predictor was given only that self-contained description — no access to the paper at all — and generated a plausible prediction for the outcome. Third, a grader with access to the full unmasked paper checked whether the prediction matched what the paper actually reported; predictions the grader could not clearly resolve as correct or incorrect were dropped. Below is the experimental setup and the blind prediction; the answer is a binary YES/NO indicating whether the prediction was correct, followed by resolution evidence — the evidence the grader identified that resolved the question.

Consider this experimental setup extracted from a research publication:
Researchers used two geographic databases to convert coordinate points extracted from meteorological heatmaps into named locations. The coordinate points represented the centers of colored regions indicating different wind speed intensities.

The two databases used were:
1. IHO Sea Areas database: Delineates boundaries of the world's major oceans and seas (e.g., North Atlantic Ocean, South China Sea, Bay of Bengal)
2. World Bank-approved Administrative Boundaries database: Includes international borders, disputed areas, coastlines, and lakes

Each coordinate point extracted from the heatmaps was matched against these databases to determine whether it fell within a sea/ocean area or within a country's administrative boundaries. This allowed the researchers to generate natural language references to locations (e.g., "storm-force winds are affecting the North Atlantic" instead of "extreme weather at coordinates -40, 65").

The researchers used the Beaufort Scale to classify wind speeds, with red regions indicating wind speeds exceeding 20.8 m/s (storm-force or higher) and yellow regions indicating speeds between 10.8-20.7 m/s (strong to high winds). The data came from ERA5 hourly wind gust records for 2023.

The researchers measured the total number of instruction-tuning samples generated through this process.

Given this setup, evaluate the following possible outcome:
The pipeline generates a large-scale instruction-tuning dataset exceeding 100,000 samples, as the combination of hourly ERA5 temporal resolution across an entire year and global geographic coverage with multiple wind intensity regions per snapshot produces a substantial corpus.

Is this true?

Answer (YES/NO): YES